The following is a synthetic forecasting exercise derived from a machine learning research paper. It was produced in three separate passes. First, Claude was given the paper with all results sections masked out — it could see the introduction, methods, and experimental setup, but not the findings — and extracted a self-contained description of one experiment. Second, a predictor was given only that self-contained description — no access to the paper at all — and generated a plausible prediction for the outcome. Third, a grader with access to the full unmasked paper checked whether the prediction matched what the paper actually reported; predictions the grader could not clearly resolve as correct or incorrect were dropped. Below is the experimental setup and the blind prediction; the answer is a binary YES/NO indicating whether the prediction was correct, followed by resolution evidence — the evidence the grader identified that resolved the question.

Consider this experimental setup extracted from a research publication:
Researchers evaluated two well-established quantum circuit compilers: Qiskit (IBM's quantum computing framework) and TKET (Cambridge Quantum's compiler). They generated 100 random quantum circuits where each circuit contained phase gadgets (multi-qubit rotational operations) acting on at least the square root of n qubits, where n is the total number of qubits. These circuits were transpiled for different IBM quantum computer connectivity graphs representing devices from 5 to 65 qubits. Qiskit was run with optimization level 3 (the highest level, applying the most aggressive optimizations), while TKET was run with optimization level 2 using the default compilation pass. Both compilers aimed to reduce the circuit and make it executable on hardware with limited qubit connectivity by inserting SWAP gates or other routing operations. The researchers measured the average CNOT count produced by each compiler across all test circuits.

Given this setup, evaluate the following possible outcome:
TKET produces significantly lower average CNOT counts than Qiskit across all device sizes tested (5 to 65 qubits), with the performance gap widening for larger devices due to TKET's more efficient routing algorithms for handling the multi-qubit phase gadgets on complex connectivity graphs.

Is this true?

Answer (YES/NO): NO